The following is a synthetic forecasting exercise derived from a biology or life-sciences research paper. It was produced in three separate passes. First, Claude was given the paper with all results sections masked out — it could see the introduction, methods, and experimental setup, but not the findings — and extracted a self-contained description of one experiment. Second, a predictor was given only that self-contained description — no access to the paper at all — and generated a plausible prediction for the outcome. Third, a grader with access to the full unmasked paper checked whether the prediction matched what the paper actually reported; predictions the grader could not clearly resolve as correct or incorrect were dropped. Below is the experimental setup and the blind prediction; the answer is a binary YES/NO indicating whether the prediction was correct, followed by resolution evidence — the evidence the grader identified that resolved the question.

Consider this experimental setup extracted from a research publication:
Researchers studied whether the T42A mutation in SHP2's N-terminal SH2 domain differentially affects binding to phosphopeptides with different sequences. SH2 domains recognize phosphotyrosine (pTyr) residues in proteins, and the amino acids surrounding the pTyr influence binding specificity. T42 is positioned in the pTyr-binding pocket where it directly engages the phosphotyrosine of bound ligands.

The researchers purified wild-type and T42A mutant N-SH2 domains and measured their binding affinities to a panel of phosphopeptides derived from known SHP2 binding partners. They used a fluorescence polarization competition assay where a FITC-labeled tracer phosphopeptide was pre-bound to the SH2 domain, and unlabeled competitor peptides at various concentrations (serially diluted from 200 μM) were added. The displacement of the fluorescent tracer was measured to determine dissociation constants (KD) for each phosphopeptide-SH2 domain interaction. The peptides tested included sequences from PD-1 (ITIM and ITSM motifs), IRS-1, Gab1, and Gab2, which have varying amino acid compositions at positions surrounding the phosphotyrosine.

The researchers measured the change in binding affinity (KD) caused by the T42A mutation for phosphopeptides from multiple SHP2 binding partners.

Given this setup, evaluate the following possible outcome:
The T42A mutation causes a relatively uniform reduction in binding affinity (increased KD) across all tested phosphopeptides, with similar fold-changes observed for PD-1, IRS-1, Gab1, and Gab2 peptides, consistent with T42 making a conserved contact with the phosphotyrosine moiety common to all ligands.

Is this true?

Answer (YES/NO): NO